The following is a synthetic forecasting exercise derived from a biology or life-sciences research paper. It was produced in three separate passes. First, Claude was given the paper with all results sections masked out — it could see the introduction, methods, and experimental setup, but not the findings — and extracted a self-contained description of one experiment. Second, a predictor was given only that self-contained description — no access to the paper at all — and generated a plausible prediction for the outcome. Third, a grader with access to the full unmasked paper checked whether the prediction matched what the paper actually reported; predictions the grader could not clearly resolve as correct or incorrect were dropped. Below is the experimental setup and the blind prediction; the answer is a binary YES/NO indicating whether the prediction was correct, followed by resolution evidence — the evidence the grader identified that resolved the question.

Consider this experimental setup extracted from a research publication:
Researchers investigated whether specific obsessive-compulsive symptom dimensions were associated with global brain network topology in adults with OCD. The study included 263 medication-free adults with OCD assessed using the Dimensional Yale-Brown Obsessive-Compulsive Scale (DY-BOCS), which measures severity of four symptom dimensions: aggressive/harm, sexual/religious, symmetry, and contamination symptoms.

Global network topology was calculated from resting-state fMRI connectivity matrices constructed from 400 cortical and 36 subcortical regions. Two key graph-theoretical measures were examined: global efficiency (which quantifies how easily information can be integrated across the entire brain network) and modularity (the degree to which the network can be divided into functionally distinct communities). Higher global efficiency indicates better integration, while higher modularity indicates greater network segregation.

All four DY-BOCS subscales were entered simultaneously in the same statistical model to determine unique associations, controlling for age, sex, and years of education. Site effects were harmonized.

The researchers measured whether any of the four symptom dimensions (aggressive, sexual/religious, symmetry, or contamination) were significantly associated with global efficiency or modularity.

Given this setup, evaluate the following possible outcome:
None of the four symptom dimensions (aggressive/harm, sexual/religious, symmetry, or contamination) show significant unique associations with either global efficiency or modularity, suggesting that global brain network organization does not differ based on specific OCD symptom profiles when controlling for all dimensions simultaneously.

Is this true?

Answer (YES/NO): NO